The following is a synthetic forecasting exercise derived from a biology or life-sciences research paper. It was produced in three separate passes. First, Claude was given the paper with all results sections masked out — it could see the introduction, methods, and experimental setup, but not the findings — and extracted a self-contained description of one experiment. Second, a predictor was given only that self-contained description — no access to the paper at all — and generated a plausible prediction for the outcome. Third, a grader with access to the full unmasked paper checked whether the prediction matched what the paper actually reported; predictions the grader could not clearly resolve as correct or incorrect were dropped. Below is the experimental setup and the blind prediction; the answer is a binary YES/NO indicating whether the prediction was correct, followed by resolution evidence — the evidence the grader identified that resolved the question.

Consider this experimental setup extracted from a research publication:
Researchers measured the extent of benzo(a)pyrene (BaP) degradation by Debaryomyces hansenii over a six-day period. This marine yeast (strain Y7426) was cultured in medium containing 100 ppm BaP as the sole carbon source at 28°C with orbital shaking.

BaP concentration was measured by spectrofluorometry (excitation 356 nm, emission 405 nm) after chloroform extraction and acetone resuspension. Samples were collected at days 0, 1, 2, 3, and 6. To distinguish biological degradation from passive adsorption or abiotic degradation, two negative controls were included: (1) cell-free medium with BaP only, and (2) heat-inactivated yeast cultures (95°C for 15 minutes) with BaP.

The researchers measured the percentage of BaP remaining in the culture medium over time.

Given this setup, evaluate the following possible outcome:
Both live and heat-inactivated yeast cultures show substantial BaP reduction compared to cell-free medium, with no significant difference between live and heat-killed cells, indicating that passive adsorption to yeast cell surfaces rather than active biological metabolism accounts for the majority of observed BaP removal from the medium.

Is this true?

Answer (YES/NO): NO